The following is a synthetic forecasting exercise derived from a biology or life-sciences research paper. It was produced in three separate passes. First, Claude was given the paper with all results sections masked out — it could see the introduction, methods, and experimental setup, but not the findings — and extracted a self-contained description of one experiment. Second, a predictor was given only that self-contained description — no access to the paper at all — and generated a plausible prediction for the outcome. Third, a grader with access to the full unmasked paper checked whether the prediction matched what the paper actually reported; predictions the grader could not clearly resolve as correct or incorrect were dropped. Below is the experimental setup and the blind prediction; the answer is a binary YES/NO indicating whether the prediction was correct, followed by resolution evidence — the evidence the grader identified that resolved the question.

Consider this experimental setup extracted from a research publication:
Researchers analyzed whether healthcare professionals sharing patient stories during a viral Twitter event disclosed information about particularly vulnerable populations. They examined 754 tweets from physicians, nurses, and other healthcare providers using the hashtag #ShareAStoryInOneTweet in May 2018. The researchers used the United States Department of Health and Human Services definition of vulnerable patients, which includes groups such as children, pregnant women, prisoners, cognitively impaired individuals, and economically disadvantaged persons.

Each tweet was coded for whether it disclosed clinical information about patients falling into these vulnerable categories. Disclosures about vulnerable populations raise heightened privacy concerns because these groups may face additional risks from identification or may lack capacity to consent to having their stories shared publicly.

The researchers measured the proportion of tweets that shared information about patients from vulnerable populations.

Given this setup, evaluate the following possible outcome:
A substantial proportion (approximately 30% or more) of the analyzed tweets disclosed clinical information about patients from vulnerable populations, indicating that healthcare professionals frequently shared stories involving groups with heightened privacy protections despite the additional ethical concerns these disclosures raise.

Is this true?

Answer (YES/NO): NO